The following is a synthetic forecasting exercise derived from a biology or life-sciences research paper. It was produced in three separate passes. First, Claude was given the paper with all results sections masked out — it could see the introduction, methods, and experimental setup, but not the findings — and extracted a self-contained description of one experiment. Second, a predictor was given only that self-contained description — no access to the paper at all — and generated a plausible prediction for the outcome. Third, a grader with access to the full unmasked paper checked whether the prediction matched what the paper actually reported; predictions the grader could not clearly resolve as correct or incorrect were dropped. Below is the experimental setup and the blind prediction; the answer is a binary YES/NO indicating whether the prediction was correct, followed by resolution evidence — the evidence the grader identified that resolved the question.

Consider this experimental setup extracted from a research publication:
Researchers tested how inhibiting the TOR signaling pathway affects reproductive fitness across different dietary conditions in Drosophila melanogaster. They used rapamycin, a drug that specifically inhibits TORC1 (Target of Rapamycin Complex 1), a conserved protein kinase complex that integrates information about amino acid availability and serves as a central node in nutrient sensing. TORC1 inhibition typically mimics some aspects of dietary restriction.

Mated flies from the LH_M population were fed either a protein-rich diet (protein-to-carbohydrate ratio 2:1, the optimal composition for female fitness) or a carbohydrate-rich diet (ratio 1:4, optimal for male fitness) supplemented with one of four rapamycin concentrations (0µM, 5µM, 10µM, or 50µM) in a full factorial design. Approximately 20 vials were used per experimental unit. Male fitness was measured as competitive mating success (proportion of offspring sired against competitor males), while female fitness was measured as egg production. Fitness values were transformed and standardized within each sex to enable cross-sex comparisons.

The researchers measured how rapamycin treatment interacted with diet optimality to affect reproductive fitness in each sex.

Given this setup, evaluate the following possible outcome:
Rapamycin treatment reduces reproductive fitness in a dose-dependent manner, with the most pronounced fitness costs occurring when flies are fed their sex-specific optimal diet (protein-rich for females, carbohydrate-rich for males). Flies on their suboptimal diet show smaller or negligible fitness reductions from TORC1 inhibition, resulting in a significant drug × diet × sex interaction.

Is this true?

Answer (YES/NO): NO